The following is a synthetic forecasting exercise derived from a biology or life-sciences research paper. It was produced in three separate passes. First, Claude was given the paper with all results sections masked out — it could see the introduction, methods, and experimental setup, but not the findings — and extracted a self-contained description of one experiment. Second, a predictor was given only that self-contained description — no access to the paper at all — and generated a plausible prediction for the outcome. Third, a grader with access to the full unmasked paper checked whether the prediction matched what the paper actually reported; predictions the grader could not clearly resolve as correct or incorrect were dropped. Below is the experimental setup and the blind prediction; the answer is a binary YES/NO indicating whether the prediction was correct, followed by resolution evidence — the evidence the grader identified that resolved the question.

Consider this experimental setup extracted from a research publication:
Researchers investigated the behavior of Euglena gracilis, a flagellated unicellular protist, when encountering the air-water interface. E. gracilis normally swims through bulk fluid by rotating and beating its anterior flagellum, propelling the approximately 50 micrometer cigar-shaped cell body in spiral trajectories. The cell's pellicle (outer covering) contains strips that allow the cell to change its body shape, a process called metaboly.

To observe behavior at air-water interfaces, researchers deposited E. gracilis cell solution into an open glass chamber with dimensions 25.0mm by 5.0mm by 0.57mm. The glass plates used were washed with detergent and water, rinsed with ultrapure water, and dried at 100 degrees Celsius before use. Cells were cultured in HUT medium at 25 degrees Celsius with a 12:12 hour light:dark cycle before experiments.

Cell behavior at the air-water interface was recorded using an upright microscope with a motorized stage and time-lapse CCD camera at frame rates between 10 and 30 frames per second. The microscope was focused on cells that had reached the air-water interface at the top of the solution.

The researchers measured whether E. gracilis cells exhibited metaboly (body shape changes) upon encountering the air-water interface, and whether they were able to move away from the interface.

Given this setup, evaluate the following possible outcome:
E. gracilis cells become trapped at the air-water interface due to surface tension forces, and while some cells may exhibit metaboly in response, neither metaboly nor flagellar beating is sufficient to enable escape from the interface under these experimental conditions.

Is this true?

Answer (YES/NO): NO